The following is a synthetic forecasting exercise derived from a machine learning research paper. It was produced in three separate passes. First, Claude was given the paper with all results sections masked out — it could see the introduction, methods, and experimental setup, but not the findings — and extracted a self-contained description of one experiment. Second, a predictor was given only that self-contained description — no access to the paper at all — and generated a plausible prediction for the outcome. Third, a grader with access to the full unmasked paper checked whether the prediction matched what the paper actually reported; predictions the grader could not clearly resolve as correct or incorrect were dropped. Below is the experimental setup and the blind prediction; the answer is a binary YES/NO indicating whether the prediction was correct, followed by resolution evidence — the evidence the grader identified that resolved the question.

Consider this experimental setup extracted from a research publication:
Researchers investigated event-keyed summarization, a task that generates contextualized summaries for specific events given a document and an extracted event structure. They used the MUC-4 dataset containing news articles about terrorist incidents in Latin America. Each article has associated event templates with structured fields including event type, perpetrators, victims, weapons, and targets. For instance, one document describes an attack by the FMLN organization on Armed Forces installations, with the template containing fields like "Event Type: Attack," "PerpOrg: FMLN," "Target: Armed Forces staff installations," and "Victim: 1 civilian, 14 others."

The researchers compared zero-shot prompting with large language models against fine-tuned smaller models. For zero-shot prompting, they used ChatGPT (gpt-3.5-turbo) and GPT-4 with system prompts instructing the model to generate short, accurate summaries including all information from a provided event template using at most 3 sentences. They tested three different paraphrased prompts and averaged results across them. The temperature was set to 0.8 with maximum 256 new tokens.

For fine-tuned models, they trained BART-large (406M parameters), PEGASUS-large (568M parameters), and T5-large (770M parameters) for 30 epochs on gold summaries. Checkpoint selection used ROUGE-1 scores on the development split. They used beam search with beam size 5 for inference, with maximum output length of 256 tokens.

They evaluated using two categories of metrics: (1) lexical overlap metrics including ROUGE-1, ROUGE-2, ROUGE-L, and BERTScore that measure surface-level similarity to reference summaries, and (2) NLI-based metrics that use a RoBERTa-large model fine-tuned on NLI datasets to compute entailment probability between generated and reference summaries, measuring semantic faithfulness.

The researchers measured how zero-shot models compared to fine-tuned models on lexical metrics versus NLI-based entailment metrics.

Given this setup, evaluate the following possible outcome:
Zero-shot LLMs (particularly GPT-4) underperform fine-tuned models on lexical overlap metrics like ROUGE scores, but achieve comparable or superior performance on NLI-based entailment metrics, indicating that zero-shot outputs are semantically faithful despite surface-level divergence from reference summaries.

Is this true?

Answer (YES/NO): YES